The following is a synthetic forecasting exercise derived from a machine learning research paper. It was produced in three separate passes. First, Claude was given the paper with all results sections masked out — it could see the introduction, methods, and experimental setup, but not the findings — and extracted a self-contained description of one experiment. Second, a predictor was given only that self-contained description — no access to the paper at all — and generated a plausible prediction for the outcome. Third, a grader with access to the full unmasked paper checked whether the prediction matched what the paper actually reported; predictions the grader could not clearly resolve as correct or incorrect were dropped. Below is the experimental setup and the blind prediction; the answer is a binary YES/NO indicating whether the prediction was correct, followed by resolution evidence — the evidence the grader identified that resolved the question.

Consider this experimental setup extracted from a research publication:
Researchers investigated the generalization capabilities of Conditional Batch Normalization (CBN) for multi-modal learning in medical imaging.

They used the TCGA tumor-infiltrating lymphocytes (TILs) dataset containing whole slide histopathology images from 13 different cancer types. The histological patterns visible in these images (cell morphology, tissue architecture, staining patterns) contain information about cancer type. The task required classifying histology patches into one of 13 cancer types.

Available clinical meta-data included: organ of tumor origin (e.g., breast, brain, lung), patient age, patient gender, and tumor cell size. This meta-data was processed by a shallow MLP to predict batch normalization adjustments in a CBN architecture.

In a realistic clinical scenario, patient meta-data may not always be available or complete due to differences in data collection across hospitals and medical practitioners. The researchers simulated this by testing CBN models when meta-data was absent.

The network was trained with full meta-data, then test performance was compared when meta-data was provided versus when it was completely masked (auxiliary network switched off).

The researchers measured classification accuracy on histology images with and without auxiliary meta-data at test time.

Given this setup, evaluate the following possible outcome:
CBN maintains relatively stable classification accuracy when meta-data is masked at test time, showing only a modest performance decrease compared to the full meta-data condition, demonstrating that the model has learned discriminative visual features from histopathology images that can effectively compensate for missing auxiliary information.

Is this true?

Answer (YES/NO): NO